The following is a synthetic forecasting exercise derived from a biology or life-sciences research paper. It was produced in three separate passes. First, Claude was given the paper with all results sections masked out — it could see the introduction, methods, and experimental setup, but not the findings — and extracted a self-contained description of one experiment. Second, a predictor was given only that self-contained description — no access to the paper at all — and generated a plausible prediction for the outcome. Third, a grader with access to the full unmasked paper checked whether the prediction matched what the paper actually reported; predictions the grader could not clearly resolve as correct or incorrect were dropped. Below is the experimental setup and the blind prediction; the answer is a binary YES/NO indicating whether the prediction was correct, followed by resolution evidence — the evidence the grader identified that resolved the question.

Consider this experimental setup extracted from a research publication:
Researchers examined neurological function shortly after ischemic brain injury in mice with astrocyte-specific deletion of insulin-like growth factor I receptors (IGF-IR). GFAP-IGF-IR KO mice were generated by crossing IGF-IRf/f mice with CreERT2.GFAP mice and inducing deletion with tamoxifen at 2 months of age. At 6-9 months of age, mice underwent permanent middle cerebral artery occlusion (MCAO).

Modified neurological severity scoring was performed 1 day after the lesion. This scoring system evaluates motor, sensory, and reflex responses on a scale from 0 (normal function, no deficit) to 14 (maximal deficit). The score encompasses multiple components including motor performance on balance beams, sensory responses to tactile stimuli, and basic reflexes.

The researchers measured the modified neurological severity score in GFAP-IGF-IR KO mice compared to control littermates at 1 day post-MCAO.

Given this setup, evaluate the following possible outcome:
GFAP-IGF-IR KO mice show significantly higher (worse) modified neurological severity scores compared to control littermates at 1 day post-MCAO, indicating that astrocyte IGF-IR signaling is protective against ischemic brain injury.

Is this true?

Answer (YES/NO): YES